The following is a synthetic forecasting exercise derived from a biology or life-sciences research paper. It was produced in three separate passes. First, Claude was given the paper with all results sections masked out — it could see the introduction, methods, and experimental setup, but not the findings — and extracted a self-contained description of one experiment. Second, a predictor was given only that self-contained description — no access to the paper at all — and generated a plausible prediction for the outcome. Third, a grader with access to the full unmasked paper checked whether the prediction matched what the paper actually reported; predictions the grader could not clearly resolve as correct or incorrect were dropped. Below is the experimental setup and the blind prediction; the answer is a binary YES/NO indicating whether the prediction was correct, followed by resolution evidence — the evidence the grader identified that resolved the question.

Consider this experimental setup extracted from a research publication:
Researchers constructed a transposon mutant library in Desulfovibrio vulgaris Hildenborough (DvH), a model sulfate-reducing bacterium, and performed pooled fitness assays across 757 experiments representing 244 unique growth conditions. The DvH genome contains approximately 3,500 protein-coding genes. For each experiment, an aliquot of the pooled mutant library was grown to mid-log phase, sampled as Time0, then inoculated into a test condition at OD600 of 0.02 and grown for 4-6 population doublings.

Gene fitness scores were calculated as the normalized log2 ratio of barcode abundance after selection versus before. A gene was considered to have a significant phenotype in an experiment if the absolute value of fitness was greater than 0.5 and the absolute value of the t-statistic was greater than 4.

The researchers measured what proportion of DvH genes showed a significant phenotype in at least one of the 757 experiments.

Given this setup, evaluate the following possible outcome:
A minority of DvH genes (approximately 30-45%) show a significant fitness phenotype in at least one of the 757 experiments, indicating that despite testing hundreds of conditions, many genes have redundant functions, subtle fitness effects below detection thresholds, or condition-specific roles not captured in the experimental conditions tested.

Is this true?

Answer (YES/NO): YES